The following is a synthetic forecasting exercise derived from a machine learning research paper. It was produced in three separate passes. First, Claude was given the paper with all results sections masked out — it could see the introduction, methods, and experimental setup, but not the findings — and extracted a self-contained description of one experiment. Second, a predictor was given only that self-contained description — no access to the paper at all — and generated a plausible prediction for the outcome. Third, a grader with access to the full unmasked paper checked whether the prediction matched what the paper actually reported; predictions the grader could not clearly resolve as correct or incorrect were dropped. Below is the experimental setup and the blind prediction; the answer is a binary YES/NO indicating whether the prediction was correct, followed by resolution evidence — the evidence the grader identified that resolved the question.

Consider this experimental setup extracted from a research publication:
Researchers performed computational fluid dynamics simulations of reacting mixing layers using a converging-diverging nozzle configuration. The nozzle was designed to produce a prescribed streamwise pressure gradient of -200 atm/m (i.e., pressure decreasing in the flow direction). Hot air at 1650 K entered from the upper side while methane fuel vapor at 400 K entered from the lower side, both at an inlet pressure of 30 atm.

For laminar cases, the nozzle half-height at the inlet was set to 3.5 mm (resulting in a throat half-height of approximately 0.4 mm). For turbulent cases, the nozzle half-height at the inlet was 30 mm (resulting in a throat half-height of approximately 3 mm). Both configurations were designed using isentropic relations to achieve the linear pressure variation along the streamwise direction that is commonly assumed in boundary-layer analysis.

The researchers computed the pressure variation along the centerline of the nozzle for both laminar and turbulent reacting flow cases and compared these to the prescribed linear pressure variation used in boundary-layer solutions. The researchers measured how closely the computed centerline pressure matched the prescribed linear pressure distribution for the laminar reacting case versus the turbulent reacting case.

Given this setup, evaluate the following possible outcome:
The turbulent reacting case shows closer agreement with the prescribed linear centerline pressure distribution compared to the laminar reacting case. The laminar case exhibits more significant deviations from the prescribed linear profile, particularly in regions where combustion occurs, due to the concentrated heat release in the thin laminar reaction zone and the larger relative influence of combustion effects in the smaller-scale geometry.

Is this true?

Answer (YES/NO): NO